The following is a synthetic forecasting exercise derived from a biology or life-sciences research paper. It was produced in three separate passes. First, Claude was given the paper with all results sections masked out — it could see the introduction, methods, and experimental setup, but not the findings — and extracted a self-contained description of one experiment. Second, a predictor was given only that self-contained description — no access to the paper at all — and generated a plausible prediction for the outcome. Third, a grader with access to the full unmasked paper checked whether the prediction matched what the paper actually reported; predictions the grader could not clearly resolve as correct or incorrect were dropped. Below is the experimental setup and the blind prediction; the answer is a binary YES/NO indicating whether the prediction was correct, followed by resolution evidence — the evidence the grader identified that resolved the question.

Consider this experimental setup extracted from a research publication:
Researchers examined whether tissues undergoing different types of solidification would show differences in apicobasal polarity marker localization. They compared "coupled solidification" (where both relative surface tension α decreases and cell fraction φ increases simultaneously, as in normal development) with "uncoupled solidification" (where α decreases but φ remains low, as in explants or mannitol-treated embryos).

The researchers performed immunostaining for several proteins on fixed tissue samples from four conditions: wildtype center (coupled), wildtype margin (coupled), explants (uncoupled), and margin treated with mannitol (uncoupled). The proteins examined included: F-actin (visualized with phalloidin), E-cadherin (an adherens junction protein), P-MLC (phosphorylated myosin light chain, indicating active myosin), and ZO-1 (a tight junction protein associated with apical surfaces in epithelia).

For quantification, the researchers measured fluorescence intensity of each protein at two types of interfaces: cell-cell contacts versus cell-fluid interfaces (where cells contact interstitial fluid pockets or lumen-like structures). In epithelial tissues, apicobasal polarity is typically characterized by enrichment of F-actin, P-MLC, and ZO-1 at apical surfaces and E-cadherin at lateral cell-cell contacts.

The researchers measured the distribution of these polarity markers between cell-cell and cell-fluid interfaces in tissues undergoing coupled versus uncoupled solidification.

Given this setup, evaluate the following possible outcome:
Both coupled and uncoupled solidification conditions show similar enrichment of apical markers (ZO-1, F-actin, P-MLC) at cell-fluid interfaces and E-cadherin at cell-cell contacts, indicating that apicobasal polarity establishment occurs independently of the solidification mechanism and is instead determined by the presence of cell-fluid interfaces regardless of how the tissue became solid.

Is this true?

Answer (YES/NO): NO